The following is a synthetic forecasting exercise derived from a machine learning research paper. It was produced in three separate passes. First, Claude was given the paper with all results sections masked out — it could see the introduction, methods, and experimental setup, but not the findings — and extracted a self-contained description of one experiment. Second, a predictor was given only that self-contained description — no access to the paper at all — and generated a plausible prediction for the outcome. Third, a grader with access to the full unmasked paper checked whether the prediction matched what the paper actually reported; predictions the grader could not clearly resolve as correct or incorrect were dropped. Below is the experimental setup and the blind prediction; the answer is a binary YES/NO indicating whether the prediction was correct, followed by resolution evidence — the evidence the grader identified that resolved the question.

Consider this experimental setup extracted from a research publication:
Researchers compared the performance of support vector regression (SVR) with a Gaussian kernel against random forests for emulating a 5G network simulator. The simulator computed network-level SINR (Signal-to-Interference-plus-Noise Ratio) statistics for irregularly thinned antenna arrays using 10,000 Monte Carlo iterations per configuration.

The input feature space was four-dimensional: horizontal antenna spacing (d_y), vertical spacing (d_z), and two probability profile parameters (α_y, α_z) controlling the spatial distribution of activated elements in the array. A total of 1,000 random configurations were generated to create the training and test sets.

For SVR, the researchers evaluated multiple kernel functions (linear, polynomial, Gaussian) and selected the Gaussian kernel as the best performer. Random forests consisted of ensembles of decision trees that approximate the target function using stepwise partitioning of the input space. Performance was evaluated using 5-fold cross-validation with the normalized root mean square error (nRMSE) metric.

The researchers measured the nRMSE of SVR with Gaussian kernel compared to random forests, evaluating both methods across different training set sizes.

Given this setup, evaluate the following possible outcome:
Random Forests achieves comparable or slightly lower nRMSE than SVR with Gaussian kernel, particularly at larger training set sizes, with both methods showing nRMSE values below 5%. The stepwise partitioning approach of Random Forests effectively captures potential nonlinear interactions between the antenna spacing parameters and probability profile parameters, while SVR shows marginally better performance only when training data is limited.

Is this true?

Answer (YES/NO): NO